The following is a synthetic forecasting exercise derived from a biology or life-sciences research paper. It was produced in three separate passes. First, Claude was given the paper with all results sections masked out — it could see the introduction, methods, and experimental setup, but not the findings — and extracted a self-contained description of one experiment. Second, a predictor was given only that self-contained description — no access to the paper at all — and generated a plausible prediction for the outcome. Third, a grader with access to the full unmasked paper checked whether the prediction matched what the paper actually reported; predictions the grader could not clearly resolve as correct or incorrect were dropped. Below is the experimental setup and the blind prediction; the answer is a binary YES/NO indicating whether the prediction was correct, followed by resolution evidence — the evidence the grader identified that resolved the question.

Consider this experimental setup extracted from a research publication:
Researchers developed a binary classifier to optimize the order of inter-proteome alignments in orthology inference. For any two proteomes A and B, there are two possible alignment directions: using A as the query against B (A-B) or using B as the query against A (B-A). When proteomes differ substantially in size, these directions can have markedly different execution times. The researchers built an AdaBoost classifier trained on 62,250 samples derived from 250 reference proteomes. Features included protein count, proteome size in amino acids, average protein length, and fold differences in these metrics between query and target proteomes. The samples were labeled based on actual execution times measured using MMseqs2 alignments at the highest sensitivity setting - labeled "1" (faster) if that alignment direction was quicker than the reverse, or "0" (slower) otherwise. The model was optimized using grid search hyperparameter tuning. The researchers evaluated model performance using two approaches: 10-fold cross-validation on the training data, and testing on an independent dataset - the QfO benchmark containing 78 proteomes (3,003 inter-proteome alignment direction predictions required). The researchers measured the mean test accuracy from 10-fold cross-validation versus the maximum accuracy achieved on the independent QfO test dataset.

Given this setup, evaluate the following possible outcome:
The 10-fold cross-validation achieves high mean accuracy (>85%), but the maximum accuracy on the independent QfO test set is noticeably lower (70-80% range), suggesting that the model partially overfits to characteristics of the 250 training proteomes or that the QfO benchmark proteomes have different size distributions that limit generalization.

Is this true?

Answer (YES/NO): NO